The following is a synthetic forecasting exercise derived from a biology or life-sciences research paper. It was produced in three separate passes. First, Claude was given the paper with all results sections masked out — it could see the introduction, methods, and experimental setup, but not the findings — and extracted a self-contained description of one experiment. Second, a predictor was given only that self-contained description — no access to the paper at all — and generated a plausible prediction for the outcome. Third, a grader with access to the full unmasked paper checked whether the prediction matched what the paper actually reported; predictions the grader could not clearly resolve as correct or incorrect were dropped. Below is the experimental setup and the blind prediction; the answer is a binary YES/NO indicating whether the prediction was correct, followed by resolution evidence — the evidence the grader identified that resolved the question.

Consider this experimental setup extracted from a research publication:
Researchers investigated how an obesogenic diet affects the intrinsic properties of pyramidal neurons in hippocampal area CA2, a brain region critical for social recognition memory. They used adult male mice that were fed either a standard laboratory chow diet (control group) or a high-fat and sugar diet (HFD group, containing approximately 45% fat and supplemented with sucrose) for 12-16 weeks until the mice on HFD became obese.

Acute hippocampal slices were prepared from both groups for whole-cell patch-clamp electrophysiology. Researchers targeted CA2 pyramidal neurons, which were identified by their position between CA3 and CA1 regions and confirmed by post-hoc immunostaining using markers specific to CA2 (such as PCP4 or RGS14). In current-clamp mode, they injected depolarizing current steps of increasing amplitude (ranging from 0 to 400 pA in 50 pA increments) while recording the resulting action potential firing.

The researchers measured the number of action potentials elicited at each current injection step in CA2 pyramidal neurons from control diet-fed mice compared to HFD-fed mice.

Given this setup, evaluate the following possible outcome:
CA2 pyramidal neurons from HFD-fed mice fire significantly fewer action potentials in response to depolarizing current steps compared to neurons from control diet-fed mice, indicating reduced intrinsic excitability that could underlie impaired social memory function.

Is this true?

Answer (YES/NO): NO